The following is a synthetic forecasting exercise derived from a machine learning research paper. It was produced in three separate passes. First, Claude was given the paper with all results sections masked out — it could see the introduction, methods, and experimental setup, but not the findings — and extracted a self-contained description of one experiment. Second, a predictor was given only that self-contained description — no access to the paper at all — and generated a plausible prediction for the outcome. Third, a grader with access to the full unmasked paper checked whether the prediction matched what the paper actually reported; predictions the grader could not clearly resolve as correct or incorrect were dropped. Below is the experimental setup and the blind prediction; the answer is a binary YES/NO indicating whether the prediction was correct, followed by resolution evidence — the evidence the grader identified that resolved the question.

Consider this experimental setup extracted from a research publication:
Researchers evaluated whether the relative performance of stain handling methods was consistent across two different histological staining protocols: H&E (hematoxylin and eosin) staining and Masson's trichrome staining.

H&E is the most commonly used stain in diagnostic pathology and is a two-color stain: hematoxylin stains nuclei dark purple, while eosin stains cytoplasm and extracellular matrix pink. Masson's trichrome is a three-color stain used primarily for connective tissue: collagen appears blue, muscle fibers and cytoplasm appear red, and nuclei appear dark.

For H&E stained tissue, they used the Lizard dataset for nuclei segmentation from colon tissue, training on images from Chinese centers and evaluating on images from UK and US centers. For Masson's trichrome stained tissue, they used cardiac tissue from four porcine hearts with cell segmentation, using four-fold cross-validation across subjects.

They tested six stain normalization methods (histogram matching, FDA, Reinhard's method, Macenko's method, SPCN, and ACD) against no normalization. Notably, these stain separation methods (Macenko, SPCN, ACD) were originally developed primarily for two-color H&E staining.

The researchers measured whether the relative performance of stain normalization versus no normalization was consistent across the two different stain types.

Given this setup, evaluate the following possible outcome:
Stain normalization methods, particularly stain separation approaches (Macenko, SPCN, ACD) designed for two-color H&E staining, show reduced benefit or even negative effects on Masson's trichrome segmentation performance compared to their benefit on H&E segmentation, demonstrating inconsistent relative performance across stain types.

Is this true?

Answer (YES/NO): NO